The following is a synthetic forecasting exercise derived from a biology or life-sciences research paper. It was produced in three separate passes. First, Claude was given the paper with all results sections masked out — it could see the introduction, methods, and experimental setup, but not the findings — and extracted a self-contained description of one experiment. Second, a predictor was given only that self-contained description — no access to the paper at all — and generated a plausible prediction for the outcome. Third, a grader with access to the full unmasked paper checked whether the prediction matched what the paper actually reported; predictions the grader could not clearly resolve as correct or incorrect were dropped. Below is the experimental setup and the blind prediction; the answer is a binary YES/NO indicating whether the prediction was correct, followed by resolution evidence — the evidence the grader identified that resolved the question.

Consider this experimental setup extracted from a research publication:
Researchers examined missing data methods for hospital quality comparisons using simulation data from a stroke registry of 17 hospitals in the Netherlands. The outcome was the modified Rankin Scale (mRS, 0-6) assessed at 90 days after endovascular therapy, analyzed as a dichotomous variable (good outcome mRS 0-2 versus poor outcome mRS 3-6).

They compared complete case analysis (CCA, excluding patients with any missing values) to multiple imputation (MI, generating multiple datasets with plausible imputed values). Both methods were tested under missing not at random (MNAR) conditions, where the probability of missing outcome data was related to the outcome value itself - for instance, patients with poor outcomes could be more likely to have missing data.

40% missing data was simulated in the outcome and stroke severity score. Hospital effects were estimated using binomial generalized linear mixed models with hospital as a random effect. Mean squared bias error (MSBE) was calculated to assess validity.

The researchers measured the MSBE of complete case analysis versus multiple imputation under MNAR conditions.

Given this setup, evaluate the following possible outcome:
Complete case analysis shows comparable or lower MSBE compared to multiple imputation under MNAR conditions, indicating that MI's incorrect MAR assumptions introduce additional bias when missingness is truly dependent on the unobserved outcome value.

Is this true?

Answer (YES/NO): YES